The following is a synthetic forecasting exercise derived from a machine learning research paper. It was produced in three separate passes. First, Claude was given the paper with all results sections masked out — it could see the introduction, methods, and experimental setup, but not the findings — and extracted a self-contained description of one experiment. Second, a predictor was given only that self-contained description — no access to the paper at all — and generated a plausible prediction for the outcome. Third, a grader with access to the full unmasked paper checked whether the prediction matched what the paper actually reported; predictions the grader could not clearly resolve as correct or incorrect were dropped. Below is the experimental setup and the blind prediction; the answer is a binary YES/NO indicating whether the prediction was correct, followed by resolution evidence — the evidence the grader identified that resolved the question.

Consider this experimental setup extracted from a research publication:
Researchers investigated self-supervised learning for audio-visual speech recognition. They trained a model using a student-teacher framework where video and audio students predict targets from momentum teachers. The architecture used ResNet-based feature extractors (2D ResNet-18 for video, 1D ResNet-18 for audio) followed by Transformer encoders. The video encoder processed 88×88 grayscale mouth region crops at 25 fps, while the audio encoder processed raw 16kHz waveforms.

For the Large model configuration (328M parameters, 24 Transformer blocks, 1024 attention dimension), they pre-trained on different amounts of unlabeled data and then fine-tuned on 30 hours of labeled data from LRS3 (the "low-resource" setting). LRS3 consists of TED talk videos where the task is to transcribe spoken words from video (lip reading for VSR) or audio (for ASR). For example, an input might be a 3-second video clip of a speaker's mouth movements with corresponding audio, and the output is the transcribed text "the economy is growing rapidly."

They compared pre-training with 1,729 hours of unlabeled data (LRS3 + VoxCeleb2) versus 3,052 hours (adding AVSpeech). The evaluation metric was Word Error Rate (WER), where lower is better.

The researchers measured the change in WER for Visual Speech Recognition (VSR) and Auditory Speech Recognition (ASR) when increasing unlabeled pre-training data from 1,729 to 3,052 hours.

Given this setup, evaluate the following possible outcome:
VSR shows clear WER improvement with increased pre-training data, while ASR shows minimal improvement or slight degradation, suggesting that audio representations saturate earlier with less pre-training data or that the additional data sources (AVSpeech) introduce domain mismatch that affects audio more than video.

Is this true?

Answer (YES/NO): NO